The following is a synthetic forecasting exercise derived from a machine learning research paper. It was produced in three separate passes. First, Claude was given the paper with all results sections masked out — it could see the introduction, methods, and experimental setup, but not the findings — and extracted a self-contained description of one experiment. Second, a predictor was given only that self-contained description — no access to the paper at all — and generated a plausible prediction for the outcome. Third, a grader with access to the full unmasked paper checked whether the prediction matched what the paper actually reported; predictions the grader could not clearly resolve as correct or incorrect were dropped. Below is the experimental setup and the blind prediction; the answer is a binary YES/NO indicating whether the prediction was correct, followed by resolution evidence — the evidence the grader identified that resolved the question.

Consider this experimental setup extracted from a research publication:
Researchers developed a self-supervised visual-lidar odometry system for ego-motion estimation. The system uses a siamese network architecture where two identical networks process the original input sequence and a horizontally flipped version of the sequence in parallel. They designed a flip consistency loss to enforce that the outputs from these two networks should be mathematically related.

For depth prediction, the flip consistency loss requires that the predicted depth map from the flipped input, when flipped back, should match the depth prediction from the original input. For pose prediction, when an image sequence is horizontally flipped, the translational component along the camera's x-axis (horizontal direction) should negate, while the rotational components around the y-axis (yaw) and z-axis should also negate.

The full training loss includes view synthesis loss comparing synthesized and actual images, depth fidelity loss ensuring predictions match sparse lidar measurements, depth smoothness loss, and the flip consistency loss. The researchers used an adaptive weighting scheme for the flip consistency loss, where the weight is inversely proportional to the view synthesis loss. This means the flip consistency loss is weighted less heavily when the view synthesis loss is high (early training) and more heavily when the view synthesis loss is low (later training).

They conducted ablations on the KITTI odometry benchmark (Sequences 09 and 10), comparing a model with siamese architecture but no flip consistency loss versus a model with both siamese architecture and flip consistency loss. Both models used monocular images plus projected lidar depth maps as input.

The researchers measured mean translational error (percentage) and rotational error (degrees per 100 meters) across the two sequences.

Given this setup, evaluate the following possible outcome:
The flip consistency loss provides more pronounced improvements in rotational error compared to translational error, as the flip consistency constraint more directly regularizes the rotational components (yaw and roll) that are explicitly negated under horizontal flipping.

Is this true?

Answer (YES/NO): NO